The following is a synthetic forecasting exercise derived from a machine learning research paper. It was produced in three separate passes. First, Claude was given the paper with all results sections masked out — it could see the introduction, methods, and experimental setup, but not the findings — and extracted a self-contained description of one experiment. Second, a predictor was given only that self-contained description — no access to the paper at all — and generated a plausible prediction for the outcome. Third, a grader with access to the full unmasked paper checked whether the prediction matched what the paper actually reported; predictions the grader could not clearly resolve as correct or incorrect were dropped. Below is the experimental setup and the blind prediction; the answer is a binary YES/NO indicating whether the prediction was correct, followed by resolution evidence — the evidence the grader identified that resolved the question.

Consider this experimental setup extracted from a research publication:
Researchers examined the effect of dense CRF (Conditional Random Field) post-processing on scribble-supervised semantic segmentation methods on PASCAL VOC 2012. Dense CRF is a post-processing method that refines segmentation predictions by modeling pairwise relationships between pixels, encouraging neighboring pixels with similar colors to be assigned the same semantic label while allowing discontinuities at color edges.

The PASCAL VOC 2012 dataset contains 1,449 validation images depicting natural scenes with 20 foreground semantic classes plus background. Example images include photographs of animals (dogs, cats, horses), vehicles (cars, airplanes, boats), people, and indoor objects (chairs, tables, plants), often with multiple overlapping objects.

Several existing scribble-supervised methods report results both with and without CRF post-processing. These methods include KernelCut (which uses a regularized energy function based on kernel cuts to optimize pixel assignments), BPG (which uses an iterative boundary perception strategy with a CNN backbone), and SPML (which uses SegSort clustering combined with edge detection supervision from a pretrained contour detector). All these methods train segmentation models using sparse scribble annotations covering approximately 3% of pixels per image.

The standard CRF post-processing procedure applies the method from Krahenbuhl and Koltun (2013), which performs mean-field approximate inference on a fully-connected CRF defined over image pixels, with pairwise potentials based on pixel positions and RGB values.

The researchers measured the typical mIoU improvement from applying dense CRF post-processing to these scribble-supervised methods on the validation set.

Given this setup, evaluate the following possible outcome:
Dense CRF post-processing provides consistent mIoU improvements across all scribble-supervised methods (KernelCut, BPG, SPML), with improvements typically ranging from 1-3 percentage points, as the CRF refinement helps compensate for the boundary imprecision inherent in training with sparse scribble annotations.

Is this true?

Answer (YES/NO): YES